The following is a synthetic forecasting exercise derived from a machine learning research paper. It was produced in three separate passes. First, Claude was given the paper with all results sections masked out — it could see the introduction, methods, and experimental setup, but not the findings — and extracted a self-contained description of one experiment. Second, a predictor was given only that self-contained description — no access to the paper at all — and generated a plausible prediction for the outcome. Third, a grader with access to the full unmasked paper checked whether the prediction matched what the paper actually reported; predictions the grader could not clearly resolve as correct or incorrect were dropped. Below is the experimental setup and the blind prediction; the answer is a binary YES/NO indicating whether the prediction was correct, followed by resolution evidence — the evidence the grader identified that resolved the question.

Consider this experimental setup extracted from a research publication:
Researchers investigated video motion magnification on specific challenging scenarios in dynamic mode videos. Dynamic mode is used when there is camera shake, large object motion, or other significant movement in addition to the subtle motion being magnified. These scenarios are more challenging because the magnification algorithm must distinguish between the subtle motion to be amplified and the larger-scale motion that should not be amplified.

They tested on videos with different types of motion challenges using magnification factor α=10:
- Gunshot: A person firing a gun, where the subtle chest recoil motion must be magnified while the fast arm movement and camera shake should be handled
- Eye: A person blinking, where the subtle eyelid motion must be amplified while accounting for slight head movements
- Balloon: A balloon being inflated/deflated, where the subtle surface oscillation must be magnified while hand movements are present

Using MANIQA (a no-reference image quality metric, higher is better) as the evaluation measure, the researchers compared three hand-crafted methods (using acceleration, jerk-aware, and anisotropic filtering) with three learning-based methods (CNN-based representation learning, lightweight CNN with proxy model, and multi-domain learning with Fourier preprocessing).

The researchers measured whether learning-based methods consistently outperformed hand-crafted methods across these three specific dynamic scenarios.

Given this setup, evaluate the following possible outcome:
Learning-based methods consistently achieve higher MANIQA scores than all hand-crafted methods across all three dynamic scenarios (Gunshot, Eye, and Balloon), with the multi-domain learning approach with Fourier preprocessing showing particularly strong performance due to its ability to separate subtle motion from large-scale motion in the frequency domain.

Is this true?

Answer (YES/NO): NO